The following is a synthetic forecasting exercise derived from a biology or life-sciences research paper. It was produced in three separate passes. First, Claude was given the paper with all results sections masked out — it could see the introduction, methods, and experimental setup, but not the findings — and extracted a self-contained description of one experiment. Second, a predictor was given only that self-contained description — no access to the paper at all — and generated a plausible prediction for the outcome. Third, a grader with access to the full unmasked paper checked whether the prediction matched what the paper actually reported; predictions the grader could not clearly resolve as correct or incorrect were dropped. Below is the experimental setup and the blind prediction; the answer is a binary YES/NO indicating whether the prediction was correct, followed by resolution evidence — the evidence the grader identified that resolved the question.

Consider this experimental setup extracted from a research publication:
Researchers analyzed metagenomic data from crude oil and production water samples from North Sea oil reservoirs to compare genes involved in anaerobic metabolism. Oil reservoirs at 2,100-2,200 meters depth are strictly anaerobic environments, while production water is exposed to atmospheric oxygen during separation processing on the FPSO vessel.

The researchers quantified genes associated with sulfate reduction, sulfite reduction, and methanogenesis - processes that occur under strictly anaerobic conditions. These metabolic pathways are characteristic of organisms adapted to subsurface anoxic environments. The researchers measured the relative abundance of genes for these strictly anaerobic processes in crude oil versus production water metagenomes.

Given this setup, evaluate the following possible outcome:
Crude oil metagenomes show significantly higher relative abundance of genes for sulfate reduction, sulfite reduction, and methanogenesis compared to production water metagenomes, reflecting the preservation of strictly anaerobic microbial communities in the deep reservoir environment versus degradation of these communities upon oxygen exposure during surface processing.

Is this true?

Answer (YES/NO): NO